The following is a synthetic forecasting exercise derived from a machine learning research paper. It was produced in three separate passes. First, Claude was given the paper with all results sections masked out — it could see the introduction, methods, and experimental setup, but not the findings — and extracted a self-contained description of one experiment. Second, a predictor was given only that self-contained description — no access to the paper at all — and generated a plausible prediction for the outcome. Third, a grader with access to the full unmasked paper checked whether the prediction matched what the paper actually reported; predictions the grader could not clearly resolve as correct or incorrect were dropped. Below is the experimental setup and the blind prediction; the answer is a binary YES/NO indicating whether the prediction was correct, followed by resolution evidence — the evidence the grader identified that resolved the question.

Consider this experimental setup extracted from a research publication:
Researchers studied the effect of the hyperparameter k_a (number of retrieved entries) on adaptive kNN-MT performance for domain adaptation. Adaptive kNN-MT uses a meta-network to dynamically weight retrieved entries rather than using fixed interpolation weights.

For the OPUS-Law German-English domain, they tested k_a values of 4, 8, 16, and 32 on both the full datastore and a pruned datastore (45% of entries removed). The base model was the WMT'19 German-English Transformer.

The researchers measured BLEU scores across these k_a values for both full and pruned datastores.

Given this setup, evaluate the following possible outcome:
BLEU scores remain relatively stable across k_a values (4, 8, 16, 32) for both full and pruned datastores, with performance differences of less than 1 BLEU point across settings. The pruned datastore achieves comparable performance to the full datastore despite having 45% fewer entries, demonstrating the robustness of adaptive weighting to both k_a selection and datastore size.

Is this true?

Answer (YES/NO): YES